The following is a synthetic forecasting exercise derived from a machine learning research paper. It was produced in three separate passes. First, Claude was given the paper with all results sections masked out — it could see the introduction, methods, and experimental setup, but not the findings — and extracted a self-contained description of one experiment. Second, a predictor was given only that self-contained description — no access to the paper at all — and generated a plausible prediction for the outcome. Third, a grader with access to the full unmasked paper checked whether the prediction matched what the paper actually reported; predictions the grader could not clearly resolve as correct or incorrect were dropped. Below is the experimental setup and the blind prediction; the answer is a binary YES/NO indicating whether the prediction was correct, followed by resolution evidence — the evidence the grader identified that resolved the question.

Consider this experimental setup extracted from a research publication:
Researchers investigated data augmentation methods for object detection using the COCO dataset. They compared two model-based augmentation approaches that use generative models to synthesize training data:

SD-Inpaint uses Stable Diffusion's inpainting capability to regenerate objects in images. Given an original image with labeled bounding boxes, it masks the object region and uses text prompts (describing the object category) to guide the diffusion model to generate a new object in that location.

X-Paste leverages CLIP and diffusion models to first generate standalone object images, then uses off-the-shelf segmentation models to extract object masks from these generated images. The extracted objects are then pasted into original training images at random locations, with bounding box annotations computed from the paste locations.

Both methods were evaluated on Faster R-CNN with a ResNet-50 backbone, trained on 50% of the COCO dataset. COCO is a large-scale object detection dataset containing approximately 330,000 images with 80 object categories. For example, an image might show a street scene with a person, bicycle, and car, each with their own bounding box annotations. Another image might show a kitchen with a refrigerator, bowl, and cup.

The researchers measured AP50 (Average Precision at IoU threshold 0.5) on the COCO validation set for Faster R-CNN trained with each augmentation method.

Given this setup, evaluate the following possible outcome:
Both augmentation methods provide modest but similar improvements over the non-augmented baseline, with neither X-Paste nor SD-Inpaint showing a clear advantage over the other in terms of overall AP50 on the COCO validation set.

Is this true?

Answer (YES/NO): YES